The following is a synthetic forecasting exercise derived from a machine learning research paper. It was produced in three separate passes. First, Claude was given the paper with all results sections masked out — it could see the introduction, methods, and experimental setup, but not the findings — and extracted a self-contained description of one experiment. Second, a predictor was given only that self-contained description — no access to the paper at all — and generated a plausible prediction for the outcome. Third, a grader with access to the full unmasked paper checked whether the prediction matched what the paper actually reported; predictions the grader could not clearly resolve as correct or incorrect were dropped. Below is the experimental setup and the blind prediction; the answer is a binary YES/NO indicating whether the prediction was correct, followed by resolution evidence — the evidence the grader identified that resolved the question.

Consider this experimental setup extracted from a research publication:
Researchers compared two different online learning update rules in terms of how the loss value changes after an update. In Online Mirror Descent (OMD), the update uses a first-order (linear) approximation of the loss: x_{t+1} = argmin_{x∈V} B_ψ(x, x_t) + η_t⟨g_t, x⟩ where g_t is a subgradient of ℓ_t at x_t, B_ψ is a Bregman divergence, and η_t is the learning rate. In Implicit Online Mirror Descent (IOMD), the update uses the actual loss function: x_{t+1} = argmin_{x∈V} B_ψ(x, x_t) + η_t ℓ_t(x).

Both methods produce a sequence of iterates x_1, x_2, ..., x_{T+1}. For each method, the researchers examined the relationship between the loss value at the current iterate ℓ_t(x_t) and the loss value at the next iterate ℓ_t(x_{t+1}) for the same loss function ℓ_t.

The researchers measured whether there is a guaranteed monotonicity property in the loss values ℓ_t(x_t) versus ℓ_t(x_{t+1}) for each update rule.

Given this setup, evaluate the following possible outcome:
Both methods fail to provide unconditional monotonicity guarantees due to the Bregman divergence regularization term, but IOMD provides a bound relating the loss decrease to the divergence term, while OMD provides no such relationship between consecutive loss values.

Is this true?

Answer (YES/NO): NO